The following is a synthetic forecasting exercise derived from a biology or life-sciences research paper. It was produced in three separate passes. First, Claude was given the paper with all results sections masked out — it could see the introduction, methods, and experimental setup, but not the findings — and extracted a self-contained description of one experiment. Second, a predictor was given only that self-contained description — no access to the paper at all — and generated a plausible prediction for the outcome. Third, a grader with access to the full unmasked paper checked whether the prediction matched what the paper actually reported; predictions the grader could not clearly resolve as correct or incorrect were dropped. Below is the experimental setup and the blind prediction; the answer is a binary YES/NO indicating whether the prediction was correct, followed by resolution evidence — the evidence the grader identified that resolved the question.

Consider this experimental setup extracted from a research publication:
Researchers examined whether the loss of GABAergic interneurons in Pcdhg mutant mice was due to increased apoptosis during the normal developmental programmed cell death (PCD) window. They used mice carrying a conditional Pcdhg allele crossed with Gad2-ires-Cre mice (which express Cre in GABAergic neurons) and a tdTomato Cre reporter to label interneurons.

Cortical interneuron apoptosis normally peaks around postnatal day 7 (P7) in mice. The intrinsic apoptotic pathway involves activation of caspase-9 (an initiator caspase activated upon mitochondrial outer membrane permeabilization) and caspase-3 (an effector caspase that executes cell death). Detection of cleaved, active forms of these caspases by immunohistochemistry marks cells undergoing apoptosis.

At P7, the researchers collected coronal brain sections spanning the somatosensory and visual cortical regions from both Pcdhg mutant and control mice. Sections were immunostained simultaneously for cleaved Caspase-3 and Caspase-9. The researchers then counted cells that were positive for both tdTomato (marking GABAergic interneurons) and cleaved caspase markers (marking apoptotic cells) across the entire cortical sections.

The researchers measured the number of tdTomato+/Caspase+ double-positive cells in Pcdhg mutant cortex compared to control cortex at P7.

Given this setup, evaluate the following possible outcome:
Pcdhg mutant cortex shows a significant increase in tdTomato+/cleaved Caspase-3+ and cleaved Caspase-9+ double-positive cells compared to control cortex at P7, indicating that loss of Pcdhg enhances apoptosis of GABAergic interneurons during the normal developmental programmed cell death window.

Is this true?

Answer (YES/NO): YES